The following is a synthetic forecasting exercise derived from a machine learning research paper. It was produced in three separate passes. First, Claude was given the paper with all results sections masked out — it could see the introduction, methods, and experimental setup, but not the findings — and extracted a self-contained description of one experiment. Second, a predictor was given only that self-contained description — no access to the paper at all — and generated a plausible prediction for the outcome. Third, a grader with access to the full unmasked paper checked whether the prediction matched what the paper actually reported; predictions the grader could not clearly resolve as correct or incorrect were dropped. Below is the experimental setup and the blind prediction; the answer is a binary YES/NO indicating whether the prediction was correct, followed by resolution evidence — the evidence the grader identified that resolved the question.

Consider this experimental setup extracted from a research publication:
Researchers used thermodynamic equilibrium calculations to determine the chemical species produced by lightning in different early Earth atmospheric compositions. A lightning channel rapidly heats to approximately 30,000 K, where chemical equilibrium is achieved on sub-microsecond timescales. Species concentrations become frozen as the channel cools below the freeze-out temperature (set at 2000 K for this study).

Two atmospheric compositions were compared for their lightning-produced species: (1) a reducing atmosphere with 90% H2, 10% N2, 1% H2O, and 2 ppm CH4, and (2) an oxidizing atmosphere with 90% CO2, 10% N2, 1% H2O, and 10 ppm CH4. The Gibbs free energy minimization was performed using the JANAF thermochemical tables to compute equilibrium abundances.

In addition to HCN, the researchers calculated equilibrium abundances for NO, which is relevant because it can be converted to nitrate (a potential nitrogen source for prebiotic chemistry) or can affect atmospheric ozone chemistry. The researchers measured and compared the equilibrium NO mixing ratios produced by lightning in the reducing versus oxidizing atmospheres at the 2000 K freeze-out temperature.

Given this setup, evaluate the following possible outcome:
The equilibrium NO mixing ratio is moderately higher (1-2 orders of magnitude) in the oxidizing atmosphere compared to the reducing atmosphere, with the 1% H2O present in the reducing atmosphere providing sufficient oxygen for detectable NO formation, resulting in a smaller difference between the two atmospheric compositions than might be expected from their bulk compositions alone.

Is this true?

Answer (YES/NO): NO